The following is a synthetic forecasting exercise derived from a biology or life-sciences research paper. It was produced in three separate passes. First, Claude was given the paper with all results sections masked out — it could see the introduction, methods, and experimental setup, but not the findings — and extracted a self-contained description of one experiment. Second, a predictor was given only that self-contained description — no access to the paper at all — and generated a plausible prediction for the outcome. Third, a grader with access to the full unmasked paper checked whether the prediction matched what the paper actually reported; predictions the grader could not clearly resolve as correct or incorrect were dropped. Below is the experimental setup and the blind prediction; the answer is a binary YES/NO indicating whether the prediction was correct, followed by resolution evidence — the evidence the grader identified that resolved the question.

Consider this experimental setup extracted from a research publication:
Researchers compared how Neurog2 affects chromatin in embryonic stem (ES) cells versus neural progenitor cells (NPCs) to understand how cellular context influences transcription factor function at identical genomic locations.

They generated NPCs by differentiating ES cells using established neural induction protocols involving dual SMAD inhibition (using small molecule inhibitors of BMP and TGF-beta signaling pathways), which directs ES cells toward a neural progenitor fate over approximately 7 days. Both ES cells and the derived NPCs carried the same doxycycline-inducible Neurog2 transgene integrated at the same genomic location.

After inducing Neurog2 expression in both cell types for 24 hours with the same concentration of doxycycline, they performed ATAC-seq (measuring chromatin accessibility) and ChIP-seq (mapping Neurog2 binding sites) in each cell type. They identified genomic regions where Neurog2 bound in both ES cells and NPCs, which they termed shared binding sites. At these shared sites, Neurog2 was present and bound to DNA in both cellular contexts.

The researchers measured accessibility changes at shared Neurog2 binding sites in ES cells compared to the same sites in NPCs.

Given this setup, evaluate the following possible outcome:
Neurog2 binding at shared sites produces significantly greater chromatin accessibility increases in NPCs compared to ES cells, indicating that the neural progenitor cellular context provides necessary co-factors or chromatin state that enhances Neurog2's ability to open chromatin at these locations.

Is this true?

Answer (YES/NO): YES